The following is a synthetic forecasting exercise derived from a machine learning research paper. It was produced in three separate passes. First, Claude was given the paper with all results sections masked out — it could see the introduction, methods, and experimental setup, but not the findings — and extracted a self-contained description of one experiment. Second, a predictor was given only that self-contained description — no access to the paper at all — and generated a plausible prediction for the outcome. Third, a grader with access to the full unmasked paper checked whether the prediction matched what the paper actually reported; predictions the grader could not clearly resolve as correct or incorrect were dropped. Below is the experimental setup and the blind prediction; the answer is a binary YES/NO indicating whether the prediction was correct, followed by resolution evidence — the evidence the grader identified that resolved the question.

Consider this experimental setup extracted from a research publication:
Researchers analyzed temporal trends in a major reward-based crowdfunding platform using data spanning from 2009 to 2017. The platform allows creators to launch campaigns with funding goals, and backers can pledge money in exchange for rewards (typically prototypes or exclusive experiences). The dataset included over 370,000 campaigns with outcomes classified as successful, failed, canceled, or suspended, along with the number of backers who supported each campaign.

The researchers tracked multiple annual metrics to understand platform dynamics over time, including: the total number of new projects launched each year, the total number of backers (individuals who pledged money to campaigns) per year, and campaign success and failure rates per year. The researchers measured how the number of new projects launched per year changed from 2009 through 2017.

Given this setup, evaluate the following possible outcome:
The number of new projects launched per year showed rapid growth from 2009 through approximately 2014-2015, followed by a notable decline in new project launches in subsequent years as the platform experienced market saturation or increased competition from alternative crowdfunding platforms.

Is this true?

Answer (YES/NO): YES